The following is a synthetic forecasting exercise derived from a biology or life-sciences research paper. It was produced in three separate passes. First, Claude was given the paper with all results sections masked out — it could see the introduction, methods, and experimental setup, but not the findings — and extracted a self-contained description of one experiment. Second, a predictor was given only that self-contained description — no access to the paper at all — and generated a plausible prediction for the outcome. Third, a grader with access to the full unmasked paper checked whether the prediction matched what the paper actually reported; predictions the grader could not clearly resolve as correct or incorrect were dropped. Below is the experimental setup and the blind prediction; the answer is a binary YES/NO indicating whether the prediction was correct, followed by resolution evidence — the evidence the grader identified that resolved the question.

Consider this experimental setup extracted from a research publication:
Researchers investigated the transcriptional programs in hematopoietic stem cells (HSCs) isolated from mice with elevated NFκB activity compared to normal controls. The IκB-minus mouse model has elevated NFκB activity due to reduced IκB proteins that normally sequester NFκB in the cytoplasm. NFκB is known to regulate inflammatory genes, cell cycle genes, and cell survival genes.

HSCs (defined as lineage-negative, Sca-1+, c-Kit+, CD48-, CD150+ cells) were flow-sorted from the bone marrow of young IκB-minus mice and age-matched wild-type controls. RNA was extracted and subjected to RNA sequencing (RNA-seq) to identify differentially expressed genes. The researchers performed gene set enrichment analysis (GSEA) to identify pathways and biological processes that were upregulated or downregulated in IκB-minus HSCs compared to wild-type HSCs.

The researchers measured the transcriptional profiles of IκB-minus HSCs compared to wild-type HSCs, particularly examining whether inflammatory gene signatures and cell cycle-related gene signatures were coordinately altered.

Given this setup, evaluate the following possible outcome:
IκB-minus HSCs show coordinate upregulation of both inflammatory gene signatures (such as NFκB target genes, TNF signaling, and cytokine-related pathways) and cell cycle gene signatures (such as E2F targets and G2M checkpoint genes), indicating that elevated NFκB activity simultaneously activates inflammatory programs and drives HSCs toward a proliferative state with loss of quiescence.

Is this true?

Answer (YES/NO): NO